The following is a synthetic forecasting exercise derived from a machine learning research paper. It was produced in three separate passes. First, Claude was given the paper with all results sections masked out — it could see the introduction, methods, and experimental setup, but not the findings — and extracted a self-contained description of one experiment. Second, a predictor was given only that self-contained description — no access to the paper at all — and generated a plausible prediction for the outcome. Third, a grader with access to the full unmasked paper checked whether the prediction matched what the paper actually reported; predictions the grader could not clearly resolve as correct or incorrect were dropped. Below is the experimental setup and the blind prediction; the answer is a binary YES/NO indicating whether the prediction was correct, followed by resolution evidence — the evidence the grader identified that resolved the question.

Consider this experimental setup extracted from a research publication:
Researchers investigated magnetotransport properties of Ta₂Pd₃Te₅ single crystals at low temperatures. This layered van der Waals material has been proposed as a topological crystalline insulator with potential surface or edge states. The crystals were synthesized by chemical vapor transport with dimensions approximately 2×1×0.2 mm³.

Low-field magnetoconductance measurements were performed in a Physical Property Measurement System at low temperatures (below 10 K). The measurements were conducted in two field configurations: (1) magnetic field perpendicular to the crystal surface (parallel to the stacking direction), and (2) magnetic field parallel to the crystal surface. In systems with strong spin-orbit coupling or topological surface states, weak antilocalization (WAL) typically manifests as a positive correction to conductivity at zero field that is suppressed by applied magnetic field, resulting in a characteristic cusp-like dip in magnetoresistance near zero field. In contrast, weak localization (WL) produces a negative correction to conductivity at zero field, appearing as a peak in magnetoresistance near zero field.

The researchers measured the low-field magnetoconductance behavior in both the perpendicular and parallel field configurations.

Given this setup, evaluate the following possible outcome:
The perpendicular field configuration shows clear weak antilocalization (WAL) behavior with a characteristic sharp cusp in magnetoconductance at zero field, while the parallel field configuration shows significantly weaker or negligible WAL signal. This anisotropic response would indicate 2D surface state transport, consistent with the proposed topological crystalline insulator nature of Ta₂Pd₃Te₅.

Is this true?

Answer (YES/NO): NO